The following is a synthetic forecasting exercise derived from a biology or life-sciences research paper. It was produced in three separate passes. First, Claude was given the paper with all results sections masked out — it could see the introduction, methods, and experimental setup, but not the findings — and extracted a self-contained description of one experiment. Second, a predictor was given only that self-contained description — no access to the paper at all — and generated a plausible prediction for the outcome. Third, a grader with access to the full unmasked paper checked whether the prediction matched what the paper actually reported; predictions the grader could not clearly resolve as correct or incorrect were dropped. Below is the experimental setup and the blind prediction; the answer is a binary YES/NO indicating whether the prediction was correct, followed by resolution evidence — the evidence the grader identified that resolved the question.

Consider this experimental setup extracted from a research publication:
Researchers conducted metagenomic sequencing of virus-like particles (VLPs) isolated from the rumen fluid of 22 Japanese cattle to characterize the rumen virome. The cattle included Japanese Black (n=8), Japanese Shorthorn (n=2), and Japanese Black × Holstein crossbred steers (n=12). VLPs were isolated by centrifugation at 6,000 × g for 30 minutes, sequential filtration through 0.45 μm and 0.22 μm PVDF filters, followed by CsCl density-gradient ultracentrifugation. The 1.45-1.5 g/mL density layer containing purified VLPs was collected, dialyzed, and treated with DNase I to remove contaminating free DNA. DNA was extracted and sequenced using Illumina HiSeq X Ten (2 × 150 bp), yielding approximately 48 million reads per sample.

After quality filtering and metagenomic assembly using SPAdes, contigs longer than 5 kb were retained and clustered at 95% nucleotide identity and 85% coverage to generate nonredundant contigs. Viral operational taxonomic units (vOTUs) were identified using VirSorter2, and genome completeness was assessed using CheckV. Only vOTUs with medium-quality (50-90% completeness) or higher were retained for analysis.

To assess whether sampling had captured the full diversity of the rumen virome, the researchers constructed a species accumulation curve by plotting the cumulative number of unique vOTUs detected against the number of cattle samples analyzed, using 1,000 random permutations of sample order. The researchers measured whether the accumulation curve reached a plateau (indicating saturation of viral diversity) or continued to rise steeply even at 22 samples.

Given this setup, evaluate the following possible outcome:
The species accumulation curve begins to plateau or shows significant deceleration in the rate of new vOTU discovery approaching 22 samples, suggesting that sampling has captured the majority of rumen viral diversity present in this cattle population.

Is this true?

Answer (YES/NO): NO